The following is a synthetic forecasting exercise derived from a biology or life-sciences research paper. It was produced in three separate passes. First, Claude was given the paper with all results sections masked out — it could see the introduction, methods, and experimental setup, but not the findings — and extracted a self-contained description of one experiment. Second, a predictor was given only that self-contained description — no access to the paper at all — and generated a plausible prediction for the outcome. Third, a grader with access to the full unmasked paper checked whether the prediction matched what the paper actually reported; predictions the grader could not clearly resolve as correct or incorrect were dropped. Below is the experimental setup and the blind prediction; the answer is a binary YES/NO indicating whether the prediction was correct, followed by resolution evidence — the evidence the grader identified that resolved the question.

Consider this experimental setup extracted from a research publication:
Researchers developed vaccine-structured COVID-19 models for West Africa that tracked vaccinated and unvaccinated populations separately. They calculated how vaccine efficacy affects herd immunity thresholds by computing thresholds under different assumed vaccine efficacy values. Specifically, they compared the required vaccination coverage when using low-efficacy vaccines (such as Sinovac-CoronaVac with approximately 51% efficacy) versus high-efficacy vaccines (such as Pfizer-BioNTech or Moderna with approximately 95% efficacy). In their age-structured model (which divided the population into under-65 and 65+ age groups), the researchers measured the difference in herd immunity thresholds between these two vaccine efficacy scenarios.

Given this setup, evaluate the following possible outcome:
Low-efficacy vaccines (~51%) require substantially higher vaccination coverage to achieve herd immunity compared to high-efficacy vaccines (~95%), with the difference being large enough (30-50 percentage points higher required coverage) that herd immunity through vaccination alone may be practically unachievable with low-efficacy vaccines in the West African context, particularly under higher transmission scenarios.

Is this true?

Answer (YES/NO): YES